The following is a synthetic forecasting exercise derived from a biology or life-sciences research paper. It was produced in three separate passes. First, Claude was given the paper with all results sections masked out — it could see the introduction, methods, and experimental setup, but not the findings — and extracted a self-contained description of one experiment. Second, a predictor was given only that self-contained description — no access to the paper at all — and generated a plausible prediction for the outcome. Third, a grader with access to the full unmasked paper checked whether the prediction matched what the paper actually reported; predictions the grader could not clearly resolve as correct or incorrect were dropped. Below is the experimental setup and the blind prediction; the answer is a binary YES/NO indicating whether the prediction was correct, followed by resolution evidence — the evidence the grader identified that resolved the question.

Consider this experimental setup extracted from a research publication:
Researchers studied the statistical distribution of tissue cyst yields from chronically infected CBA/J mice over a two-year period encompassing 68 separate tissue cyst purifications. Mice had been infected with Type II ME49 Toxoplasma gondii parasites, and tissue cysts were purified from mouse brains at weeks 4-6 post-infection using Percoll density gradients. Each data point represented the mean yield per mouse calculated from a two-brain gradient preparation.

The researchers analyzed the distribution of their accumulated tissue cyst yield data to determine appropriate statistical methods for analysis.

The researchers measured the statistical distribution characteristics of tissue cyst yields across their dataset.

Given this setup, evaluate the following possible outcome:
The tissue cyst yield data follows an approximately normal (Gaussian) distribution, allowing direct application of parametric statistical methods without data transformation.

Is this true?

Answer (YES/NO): NO